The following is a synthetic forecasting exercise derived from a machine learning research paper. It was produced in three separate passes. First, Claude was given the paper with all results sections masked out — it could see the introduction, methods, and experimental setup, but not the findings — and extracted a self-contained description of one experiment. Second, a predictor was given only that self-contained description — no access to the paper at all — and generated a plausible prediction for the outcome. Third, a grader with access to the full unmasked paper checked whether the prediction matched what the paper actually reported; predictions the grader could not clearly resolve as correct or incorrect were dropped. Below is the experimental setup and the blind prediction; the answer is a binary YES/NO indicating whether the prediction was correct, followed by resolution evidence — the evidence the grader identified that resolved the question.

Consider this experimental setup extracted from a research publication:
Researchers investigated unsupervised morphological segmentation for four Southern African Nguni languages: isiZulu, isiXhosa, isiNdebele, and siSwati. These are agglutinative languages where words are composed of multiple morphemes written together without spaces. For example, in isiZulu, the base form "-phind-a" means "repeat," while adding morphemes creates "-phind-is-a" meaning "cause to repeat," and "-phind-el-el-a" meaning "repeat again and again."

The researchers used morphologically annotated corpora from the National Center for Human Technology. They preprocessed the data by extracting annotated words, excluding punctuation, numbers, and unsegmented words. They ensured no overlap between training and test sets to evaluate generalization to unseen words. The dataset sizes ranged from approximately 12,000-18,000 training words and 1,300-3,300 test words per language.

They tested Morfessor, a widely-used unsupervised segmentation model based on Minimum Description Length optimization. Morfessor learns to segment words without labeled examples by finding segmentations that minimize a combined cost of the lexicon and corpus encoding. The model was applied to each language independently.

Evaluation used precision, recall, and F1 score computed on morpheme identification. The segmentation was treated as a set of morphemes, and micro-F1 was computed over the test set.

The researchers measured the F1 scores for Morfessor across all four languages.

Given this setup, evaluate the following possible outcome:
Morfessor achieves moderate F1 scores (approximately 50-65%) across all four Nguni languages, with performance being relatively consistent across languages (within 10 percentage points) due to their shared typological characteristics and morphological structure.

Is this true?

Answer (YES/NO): NO